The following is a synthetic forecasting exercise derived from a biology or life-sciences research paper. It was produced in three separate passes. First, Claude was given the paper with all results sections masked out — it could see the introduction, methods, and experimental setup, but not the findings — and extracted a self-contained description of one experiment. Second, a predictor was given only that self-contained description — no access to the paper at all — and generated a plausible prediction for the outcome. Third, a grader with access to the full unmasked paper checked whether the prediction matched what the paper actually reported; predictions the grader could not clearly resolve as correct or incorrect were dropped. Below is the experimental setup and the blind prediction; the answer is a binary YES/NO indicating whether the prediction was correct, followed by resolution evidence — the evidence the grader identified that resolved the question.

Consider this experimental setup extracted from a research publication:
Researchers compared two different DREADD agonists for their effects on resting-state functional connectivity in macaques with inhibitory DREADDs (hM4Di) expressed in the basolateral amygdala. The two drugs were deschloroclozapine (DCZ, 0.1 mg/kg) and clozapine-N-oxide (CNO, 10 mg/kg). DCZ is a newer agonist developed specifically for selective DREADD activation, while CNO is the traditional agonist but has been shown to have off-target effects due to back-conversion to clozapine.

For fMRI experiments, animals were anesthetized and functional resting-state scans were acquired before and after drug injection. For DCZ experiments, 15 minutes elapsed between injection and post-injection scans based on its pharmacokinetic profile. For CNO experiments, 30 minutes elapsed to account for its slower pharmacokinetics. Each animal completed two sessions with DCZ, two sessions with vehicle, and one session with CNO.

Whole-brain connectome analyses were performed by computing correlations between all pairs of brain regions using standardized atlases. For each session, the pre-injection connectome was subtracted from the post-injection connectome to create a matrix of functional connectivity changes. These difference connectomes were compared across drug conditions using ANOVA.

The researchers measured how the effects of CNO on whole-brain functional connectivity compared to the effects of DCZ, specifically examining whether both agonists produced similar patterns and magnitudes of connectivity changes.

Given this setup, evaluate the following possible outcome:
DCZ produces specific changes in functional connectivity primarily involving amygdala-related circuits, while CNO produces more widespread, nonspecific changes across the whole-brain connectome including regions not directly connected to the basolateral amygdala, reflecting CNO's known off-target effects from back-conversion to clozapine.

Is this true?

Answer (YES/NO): NO